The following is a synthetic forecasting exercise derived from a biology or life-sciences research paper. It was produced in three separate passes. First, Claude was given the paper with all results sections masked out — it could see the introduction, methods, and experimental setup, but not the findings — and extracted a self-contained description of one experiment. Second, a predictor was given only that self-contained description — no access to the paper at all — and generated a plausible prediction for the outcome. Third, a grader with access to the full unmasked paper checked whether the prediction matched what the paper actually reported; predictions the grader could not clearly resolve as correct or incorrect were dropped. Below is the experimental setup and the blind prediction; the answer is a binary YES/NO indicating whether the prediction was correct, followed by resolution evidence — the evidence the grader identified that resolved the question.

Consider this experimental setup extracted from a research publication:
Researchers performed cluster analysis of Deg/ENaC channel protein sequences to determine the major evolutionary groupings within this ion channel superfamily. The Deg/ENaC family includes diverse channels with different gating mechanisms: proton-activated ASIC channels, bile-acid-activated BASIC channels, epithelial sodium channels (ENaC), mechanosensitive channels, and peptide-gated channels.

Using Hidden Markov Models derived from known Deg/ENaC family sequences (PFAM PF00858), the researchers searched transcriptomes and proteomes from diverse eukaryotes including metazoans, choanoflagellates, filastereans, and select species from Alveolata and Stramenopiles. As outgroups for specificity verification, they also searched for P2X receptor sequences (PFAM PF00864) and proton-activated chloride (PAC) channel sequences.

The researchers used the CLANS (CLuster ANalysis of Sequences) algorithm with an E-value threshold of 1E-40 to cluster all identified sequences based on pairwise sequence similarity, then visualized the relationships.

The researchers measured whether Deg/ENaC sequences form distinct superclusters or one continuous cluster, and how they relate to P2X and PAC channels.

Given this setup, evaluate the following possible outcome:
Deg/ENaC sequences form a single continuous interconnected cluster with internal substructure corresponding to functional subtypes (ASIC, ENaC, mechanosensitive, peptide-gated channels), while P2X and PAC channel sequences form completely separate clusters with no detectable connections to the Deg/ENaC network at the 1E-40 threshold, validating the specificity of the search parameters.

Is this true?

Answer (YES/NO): NO